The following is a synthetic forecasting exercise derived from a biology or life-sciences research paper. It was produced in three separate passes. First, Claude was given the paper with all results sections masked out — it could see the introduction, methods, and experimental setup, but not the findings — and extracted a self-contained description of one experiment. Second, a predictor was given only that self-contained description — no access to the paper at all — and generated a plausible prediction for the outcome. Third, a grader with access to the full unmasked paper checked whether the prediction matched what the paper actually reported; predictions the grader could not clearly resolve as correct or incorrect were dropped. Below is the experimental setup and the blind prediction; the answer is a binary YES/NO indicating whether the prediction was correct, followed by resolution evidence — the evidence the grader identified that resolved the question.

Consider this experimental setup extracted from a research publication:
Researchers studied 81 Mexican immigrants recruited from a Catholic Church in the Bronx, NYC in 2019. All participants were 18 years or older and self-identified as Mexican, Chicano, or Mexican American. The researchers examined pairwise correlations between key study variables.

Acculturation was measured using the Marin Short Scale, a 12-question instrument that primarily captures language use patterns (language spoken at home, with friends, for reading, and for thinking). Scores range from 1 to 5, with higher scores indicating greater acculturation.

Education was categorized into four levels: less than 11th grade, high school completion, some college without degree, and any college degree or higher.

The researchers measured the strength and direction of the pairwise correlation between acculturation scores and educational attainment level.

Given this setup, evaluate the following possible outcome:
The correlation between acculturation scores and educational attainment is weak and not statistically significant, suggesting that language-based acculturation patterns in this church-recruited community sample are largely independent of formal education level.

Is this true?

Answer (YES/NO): NO